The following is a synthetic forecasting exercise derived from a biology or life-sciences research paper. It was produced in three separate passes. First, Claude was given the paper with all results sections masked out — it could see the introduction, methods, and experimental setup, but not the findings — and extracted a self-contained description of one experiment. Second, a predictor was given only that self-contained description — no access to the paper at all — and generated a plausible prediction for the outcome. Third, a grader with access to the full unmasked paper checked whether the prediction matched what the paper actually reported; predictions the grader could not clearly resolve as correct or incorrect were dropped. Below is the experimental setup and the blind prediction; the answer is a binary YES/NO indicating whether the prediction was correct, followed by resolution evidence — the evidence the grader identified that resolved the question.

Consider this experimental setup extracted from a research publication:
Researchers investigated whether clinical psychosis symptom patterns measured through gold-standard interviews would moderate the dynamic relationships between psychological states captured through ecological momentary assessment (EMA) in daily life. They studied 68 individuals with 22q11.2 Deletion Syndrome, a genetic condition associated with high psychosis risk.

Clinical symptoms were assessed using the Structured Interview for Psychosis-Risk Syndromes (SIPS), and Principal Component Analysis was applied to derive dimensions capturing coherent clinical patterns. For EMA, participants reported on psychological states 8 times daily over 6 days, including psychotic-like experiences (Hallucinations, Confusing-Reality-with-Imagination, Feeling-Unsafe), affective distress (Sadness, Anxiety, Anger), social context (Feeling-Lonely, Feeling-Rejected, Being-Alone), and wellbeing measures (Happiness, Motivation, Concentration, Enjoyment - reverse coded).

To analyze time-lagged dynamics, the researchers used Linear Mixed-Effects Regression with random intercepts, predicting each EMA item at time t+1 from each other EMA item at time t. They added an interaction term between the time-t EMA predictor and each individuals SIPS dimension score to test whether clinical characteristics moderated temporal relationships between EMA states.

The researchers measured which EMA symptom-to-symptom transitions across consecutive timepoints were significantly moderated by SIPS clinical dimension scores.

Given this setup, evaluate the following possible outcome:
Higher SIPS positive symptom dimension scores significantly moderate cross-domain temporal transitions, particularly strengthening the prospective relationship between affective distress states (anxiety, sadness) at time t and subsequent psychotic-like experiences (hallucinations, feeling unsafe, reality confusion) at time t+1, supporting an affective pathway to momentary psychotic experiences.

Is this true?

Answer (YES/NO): NO